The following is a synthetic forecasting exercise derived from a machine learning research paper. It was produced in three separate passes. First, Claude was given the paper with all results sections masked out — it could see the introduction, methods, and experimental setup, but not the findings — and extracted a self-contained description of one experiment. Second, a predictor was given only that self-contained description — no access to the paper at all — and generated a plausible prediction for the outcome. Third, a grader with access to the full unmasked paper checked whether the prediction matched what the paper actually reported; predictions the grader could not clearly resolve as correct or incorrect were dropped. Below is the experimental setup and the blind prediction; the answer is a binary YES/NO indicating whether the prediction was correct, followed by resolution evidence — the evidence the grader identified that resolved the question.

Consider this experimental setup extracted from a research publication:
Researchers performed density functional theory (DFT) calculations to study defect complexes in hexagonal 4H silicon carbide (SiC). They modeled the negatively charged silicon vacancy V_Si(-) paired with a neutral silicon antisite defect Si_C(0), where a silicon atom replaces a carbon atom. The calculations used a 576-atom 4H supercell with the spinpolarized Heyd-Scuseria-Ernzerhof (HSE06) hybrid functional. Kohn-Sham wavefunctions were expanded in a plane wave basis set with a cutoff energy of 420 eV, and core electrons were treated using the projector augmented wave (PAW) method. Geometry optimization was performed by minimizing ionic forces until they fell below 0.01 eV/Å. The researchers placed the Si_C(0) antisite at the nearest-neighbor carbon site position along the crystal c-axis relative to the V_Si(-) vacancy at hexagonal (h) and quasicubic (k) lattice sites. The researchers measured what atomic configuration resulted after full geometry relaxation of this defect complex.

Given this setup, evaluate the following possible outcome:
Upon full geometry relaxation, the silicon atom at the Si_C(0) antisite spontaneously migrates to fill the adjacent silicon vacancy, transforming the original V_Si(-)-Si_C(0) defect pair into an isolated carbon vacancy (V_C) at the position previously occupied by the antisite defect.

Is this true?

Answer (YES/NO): YES